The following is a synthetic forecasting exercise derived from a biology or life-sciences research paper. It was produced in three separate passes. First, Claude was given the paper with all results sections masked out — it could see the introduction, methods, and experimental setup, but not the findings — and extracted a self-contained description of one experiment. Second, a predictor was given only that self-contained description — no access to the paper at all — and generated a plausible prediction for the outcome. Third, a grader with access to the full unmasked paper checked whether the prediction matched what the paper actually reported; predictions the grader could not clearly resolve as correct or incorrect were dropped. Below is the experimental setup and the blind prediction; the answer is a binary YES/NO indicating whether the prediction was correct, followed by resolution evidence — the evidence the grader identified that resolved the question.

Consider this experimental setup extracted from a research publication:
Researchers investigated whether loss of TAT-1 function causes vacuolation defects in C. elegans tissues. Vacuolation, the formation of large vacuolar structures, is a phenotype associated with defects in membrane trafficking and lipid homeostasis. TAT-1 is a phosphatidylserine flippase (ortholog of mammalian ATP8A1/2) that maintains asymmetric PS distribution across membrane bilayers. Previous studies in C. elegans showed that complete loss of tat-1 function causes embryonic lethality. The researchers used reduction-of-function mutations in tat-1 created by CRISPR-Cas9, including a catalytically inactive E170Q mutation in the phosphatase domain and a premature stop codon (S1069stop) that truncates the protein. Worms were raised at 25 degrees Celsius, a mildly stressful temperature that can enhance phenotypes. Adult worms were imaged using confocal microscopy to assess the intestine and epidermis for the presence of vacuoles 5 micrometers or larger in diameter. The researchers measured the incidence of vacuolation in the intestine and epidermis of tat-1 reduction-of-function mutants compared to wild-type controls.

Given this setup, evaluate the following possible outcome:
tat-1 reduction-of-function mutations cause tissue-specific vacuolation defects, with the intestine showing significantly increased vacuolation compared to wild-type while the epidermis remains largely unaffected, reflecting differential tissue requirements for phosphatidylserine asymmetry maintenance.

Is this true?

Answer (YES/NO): YES